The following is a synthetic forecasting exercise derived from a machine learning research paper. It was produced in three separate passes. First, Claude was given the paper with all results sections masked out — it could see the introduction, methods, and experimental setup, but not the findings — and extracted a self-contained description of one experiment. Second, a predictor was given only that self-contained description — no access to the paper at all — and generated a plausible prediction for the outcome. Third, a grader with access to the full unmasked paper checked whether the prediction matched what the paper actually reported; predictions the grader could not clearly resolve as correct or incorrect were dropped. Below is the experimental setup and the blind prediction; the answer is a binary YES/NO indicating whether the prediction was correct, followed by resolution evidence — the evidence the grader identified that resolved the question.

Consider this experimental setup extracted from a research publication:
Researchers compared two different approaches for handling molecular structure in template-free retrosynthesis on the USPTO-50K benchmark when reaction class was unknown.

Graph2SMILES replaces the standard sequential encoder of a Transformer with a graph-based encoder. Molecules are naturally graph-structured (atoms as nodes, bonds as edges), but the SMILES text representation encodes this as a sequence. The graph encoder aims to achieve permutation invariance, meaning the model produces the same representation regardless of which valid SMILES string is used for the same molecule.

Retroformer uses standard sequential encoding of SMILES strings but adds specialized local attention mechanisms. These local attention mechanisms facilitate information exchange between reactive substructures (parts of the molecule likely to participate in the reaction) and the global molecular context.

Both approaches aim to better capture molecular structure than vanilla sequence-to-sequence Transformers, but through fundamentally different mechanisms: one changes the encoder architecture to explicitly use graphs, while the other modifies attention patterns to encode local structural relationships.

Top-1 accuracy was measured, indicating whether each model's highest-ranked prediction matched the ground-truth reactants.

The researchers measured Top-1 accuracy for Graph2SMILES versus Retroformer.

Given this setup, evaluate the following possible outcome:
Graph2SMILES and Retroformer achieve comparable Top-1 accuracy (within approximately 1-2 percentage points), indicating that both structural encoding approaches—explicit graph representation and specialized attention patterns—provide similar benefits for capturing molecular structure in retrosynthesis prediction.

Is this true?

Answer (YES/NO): YES